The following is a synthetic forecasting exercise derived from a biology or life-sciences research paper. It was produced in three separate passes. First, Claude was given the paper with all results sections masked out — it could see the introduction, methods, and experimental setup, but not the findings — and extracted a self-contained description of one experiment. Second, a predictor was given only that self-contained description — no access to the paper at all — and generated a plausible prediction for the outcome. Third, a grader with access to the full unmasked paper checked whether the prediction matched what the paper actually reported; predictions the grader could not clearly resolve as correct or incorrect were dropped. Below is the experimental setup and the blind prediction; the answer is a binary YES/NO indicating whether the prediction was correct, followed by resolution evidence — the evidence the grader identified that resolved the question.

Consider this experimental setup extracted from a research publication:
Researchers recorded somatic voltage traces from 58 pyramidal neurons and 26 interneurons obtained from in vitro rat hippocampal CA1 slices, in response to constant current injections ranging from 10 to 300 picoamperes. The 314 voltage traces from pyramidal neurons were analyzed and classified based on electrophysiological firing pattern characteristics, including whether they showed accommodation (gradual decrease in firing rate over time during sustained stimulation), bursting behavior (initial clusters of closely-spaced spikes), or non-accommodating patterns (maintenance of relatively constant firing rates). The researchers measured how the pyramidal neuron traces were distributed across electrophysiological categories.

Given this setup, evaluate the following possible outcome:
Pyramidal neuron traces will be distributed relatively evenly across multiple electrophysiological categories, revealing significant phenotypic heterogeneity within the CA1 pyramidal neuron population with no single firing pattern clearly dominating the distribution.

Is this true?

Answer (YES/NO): NO